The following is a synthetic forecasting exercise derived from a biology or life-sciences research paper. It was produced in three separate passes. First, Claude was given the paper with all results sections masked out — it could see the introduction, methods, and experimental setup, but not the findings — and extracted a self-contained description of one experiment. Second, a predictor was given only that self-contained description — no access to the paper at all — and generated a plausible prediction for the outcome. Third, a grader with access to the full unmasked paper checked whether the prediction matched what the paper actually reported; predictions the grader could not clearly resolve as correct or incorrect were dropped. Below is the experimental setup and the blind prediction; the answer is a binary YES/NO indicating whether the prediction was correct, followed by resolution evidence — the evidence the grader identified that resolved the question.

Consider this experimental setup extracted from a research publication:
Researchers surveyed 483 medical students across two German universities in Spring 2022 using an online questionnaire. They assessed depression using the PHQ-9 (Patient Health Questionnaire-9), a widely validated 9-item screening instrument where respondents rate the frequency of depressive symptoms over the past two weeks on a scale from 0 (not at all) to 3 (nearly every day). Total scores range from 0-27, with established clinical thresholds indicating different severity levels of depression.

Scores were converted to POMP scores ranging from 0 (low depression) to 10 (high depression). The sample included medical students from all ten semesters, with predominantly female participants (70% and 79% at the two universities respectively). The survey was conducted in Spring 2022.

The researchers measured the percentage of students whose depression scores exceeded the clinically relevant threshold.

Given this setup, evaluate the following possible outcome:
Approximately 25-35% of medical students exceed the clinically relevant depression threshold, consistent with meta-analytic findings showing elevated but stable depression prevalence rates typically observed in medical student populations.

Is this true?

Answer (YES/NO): YES